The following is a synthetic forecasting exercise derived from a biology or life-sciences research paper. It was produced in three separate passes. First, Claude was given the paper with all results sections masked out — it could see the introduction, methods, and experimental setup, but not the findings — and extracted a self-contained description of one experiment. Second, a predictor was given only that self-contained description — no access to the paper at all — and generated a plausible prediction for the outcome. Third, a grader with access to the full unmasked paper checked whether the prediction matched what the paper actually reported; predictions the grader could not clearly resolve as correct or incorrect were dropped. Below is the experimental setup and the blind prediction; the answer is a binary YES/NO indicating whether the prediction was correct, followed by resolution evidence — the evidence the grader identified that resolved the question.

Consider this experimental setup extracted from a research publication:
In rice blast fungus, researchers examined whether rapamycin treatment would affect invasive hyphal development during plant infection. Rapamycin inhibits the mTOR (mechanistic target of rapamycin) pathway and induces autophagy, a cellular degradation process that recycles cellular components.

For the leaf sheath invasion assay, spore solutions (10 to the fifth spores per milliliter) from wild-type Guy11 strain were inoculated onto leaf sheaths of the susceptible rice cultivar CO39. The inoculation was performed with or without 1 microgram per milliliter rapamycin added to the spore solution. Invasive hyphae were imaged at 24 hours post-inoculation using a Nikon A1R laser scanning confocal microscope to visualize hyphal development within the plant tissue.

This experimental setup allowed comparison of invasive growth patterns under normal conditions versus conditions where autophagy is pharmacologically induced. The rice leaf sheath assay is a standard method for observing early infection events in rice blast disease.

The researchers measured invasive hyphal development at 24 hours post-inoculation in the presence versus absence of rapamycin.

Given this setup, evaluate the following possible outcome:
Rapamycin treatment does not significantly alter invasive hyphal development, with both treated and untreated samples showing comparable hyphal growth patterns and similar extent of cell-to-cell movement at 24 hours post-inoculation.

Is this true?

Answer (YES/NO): NO